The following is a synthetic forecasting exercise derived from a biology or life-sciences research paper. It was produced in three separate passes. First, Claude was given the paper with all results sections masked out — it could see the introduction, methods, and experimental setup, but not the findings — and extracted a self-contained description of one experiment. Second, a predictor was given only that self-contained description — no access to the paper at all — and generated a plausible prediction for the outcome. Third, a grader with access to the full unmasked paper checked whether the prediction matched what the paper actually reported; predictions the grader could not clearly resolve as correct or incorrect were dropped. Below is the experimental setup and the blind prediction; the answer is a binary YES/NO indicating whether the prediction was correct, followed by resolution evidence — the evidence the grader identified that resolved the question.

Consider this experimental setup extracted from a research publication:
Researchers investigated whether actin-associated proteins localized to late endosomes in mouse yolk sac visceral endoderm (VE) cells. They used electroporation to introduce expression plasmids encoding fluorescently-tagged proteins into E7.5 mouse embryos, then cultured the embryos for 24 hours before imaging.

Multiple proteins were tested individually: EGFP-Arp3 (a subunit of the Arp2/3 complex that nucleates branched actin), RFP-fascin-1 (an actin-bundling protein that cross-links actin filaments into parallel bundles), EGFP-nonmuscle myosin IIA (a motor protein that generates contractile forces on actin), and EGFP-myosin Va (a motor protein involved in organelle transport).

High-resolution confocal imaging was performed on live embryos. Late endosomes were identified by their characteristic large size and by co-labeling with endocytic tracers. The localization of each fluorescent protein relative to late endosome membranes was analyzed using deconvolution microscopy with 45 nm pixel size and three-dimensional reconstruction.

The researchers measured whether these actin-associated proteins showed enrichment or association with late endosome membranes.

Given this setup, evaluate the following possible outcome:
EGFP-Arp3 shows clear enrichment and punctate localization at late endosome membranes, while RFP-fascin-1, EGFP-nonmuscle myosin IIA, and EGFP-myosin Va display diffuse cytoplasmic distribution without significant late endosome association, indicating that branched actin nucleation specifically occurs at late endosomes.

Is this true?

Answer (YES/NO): NO